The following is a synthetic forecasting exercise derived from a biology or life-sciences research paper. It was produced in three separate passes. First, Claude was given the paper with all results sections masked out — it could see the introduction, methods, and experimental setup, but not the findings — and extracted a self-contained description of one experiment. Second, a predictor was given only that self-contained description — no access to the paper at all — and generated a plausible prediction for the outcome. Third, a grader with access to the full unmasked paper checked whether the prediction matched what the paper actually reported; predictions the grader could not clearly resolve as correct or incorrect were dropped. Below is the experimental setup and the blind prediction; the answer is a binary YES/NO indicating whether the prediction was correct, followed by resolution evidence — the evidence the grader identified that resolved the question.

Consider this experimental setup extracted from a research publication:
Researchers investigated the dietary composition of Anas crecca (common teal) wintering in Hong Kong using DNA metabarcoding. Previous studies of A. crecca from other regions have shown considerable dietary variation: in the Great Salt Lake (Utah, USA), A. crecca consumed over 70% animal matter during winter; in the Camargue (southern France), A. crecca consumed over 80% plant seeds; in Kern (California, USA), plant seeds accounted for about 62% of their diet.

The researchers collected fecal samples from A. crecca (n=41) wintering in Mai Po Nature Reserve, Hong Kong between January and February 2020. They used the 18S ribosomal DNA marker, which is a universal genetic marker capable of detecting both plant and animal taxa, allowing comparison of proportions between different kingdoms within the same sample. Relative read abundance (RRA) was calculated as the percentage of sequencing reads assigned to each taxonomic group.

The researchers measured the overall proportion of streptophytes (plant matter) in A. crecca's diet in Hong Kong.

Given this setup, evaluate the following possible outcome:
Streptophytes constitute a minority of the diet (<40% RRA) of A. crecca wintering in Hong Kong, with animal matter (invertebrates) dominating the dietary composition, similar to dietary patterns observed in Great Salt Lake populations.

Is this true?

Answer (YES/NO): NO